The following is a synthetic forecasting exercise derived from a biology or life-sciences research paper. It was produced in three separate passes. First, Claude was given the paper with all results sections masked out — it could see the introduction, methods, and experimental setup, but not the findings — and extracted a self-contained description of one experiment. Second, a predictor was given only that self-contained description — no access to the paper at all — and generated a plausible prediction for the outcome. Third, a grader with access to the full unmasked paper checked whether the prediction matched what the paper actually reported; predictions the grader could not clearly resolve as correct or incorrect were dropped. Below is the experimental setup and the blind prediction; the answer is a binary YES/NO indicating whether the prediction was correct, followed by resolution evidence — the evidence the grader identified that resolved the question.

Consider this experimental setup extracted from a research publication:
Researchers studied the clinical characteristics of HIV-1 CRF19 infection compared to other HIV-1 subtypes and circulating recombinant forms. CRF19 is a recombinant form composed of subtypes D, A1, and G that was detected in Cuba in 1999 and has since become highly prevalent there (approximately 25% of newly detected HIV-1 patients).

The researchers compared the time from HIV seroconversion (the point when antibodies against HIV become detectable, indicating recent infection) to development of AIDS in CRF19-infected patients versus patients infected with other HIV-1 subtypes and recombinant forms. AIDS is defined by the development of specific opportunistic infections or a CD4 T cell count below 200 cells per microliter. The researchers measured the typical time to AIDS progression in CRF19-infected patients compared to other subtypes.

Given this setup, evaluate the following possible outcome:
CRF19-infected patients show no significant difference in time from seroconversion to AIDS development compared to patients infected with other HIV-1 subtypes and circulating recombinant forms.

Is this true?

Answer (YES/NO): NO